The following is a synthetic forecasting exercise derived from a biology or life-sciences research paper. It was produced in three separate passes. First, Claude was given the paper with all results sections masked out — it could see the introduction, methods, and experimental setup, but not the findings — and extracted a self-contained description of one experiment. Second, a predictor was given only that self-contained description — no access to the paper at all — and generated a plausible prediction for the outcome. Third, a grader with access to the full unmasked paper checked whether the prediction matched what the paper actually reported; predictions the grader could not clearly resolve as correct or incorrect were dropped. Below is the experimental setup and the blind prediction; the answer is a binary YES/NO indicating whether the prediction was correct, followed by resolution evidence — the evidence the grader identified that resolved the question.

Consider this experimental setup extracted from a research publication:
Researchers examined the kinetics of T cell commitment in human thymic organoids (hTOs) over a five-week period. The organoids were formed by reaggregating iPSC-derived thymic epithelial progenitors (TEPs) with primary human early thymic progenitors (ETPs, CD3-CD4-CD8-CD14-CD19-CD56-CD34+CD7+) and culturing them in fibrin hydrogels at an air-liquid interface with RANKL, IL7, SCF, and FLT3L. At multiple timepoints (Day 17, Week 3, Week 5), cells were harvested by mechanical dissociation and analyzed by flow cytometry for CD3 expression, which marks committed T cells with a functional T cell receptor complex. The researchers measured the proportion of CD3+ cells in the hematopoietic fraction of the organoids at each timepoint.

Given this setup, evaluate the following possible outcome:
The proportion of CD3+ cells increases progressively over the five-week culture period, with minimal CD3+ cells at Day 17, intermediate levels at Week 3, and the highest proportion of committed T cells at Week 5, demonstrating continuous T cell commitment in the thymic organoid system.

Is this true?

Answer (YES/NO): YES